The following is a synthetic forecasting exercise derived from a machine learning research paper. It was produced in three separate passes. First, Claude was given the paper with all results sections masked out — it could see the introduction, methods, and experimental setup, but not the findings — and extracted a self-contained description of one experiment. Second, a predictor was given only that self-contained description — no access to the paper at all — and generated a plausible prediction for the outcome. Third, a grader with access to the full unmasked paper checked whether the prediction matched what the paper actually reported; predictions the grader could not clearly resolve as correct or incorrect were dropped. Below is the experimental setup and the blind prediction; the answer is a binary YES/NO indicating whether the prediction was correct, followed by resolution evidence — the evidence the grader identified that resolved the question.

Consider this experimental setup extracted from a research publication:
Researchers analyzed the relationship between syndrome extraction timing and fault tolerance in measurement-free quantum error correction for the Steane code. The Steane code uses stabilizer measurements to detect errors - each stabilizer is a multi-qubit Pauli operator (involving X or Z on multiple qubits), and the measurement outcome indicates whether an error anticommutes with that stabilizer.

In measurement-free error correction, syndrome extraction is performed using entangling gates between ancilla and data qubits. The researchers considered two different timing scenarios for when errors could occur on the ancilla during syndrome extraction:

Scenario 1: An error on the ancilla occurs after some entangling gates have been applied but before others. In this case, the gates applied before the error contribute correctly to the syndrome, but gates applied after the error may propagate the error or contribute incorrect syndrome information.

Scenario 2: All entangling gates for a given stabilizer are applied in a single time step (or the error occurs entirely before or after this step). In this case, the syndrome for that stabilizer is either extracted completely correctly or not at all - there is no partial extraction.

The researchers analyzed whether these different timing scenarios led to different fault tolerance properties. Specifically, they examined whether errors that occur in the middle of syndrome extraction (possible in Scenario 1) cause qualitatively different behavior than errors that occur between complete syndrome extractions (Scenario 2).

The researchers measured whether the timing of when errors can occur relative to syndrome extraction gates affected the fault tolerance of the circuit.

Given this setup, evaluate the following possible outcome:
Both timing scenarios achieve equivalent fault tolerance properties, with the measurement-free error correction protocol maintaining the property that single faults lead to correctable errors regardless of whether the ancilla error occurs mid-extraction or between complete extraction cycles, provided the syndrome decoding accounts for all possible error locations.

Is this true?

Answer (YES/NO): NO